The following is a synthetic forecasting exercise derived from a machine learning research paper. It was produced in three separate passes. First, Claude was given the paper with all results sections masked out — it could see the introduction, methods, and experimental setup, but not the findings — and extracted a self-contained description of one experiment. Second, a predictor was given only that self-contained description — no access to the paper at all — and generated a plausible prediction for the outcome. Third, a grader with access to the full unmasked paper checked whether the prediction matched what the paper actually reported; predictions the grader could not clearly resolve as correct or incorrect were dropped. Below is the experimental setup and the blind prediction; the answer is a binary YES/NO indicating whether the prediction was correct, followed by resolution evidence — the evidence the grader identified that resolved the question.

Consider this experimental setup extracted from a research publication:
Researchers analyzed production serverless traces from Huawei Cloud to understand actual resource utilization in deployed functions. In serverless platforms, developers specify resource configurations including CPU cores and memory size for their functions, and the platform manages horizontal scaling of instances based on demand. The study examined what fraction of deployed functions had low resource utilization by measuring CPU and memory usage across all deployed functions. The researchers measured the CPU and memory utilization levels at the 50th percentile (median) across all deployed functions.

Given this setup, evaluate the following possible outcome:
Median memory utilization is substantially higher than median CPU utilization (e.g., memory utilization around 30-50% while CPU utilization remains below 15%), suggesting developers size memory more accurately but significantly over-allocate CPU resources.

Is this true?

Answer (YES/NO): NO